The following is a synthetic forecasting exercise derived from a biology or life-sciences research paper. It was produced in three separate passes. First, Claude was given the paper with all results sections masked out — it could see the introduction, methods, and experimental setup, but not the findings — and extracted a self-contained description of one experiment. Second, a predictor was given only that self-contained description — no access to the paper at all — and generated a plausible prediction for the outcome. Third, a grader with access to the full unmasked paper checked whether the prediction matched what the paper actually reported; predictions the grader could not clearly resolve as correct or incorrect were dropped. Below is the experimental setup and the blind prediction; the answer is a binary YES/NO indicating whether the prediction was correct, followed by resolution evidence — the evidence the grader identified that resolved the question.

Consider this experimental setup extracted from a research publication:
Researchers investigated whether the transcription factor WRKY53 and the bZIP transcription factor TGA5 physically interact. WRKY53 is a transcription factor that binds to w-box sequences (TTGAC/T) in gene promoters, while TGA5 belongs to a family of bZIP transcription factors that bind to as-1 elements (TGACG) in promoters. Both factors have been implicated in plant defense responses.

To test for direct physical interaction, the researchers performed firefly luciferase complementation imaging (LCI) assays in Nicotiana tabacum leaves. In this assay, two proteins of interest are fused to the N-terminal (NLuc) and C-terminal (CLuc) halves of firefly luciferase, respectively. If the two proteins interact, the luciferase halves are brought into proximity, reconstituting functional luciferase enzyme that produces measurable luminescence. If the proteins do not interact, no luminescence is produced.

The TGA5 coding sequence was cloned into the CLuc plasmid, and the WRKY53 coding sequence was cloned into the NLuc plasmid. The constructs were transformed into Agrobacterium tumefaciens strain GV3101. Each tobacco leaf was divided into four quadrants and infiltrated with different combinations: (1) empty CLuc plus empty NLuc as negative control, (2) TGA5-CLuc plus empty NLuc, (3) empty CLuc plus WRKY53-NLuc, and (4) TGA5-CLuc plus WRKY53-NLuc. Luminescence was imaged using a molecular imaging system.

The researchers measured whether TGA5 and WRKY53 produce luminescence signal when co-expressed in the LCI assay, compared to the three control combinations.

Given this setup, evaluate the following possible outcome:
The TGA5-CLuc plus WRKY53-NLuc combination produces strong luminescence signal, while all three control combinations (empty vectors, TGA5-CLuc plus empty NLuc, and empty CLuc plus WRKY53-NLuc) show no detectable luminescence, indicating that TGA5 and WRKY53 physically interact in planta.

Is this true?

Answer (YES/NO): YES